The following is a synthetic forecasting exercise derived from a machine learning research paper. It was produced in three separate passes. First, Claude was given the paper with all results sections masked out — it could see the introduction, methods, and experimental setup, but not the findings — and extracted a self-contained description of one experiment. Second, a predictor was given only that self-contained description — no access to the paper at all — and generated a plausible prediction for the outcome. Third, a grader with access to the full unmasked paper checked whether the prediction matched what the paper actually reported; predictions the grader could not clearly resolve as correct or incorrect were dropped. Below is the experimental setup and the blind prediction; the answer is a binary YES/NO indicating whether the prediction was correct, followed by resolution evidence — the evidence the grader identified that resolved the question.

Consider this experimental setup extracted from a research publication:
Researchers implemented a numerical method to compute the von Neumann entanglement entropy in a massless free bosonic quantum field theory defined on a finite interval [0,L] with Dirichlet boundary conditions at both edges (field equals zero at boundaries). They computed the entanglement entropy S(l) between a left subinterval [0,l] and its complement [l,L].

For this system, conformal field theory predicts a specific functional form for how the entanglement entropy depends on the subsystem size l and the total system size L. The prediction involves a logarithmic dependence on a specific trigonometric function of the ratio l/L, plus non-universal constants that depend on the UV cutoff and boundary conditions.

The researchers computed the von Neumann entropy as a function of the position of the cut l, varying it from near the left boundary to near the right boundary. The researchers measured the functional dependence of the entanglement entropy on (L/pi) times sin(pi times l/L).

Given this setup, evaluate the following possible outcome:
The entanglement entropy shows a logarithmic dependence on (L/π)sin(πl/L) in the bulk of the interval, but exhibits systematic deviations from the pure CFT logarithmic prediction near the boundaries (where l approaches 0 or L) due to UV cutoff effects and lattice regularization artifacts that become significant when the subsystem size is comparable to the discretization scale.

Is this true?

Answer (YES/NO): NO